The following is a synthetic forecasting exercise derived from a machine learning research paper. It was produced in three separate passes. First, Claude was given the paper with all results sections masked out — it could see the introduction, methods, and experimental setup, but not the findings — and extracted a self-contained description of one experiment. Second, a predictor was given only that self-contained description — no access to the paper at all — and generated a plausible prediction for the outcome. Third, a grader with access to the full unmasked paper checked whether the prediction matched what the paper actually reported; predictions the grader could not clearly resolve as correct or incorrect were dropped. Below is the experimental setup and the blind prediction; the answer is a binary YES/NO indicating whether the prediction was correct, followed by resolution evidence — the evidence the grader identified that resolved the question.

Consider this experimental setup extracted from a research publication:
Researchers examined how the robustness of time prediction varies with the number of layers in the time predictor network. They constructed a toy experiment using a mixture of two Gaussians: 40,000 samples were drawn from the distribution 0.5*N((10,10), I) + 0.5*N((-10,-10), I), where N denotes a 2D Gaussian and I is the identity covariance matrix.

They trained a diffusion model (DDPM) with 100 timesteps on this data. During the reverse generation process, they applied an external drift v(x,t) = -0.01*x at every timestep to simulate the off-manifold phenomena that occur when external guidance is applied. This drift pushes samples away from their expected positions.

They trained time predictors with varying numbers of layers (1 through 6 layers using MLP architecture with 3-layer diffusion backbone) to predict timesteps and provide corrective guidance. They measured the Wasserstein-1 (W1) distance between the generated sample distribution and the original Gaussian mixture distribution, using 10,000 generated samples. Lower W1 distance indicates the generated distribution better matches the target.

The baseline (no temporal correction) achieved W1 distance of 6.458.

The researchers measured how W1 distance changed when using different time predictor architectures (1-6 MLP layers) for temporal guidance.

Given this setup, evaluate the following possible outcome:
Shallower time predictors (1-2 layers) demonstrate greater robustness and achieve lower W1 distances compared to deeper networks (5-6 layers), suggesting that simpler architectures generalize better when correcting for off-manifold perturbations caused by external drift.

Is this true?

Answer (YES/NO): NO